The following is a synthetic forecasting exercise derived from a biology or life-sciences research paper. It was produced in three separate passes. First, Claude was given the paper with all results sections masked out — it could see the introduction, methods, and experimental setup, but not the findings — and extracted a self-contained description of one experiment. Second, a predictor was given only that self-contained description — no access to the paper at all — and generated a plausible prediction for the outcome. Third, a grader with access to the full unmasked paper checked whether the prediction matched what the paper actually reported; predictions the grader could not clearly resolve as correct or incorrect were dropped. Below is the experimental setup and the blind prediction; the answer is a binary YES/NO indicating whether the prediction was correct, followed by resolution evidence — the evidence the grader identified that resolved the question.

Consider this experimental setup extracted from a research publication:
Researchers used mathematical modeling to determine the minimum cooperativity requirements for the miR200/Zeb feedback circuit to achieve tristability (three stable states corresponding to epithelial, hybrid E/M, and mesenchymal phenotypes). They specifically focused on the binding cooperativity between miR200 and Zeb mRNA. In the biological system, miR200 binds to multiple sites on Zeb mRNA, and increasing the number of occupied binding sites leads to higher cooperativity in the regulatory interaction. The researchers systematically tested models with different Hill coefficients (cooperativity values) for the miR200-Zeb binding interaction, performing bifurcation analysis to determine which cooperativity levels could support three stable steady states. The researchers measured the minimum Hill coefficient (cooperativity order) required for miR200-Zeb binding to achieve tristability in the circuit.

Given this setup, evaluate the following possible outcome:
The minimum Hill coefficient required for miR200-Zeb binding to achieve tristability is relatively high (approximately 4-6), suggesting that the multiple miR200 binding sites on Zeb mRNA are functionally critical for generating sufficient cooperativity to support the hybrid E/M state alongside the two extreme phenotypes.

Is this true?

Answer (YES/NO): NO